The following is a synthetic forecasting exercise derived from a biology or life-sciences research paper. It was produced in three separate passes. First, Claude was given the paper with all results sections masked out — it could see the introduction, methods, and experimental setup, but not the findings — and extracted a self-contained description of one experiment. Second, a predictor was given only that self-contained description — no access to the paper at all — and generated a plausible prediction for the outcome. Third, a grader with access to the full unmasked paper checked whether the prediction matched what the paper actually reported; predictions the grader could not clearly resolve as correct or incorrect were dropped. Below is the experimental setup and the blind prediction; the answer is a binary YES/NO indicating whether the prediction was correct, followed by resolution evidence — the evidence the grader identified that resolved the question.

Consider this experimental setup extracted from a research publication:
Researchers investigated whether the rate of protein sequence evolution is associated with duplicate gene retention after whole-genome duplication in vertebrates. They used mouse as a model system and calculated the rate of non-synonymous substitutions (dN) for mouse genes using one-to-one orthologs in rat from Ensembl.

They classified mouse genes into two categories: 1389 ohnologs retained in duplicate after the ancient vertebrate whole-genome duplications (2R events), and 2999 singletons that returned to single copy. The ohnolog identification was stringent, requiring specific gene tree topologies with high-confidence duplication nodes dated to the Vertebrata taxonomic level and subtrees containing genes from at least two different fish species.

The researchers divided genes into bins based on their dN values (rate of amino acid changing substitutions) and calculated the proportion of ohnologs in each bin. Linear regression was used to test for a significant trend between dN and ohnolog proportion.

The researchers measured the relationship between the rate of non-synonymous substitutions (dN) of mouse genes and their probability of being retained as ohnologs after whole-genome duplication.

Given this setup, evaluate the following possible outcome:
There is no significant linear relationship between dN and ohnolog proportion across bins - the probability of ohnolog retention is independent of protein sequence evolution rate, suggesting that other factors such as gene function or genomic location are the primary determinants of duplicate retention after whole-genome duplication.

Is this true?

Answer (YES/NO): NO